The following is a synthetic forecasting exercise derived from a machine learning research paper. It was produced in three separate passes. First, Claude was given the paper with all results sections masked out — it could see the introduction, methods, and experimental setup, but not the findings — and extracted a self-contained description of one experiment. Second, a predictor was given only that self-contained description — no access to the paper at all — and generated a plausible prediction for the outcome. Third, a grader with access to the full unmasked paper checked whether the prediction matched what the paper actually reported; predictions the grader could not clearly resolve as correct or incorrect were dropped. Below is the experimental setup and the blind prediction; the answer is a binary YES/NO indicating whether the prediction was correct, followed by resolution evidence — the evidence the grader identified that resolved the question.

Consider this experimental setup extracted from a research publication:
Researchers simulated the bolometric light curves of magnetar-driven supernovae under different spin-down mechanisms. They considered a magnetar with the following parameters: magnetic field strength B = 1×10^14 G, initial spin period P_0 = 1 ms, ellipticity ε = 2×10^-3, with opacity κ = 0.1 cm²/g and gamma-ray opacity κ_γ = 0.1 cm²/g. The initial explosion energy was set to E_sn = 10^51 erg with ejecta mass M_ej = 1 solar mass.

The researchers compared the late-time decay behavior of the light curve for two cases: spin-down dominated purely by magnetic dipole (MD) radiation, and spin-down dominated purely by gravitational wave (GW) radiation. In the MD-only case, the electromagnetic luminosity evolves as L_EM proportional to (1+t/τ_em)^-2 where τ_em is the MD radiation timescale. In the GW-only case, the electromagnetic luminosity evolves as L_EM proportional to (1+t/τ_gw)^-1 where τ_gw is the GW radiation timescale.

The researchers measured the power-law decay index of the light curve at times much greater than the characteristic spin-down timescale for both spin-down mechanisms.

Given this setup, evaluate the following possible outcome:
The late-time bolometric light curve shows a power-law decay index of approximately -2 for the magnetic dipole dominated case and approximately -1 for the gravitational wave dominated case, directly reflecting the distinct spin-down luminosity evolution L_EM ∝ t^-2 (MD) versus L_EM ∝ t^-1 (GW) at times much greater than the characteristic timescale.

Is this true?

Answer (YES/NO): YES